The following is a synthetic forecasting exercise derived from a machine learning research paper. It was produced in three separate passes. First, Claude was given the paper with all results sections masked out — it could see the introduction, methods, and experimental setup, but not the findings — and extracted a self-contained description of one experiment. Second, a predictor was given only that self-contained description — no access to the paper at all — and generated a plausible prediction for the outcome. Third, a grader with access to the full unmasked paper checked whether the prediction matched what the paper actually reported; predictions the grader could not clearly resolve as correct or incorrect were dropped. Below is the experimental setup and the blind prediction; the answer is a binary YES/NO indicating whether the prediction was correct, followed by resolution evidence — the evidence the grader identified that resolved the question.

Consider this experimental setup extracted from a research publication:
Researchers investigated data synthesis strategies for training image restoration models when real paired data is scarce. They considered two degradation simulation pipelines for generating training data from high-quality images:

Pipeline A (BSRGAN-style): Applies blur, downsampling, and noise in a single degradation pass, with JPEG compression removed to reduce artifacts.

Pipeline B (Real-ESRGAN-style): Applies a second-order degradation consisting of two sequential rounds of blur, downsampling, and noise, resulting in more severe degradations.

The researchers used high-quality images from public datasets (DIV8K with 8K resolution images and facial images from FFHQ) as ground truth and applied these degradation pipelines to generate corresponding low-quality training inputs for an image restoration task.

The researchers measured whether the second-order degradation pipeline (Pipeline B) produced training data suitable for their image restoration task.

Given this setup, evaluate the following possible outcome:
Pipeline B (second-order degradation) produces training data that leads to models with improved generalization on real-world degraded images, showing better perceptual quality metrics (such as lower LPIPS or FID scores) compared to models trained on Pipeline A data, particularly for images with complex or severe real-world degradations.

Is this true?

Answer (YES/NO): NO